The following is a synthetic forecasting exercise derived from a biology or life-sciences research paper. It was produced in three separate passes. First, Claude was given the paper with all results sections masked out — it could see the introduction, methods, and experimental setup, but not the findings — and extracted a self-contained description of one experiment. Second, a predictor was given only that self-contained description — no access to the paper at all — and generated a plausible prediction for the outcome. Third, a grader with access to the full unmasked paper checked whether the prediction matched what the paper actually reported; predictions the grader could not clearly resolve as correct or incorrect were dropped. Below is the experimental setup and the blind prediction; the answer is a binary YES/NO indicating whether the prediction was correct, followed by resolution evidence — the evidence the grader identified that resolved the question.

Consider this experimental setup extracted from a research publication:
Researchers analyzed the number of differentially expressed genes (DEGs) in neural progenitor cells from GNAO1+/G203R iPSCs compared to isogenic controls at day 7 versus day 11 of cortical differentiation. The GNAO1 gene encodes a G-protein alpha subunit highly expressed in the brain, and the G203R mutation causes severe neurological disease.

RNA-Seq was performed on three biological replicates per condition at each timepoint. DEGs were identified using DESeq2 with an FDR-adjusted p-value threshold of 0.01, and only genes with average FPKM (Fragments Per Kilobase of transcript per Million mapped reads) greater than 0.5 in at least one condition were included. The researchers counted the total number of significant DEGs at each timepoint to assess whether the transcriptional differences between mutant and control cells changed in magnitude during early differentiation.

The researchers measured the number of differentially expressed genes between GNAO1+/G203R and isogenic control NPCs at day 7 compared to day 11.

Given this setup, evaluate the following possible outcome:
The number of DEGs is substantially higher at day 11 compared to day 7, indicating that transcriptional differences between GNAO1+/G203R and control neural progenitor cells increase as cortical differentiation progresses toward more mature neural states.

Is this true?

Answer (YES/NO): YES